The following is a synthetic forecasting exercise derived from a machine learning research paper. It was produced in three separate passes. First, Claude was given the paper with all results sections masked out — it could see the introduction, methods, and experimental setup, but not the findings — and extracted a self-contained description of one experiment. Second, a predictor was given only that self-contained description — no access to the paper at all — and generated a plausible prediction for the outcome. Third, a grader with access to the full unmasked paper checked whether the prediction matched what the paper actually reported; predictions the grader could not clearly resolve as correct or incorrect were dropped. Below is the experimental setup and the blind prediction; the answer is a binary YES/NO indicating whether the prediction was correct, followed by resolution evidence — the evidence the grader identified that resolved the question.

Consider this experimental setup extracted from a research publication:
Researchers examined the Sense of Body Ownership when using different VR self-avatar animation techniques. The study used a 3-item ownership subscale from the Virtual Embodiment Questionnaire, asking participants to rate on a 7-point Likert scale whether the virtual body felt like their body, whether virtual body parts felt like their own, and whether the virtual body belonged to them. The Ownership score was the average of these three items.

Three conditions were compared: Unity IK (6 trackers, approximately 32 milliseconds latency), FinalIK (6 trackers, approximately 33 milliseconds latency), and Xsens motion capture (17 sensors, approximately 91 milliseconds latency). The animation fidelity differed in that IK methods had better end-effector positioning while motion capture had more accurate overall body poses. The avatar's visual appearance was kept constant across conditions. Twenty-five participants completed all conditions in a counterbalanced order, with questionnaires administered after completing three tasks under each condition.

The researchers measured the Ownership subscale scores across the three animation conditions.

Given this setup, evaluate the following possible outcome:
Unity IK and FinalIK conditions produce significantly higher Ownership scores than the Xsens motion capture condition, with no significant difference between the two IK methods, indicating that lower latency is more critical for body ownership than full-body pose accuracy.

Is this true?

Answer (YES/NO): NO